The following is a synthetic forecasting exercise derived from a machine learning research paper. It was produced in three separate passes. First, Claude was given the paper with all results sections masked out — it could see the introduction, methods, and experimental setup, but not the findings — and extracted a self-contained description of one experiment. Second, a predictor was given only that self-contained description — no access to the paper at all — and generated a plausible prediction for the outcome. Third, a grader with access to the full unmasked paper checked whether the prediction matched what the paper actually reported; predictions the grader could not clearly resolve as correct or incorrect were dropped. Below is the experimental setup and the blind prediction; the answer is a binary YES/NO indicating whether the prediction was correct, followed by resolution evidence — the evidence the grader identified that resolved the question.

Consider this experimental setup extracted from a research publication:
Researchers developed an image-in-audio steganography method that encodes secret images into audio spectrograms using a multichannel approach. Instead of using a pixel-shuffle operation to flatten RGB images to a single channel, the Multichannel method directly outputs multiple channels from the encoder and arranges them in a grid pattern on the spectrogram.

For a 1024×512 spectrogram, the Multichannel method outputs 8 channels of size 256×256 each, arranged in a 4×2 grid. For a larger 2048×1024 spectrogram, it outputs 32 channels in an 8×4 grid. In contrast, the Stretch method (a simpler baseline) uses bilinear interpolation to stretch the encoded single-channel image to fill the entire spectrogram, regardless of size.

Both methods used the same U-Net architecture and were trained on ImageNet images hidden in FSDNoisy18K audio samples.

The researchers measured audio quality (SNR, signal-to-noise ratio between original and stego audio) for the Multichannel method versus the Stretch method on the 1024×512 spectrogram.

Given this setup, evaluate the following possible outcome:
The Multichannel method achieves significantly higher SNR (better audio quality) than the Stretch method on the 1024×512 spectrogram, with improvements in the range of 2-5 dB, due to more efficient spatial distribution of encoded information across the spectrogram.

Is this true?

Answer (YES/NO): NO